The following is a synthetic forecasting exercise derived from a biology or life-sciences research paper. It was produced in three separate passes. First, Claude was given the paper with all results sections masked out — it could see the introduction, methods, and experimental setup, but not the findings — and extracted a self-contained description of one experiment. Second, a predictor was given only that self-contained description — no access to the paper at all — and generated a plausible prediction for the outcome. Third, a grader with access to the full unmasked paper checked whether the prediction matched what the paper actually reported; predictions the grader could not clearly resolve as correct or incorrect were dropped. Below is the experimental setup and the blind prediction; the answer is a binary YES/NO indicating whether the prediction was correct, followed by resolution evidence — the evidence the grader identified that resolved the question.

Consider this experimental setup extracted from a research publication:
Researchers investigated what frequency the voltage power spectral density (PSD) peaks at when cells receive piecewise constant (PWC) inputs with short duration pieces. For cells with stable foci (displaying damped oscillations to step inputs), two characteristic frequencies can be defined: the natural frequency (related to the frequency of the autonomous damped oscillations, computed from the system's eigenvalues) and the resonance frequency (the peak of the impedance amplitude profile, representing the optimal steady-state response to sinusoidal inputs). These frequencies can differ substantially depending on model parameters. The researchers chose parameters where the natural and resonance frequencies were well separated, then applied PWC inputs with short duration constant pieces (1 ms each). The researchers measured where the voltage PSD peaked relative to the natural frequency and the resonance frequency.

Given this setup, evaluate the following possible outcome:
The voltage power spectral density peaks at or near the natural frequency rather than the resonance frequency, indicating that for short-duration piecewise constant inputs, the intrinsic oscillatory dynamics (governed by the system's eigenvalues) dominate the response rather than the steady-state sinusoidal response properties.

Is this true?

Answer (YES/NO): NO